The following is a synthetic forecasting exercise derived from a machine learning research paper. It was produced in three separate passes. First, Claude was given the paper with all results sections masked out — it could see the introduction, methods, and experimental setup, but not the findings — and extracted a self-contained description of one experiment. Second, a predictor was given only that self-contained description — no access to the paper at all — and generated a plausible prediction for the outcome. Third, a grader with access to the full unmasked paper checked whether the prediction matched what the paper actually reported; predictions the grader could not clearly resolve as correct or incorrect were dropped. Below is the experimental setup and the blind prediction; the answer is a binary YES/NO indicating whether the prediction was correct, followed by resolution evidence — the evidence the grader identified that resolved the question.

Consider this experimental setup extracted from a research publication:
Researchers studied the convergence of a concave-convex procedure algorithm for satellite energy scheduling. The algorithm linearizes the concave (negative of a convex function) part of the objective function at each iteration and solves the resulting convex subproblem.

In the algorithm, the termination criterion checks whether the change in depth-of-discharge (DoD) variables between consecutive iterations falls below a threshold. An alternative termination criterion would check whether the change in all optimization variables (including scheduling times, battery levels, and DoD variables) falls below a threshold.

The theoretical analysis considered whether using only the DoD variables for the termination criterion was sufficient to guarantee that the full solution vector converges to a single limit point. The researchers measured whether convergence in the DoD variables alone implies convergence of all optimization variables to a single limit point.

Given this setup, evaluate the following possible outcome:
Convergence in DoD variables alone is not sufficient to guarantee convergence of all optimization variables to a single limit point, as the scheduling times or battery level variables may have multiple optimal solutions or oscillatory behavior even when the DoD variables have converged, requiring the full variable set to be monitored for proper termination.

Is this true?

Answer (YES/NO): YES